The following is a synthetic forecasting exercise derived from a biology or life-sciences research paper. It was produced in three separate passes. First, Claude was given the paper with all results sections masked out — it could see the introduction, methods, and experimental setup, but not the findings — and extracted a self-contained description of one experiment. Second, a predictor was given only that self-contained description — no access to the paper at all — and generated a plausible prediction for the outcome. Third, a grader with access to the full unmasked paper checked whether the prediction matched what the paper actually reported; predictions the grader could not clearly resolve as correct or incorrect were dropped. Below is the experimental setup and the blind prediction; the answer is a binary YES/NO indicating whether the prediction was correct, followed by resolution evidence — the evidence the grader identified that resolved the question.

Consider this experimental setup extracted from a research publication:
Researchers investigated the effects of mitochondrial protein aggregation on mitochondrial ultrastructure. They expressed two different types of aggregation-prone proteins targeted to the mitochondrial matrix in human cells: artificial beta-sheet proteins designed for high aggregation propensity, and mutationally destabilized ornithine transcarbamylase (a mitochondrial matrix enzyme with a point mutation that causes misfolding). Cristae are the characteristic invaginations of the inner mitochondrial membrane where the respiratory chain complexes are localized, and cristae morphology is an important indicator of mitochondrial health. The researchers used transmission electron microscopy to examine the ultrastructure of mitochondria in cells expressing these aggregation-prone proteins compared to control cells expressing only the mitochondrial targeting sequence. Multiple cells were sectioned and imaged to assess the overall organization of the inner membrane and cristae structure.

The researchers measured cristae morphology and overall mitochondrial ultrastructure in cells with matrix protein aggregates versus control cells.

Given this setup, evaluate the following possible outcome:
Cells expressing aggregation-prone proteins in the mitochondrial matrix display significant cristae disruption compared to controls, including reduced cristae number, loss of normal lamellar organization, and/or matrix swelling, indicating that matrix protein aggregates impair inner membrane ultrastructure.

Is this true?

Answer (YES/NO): YES